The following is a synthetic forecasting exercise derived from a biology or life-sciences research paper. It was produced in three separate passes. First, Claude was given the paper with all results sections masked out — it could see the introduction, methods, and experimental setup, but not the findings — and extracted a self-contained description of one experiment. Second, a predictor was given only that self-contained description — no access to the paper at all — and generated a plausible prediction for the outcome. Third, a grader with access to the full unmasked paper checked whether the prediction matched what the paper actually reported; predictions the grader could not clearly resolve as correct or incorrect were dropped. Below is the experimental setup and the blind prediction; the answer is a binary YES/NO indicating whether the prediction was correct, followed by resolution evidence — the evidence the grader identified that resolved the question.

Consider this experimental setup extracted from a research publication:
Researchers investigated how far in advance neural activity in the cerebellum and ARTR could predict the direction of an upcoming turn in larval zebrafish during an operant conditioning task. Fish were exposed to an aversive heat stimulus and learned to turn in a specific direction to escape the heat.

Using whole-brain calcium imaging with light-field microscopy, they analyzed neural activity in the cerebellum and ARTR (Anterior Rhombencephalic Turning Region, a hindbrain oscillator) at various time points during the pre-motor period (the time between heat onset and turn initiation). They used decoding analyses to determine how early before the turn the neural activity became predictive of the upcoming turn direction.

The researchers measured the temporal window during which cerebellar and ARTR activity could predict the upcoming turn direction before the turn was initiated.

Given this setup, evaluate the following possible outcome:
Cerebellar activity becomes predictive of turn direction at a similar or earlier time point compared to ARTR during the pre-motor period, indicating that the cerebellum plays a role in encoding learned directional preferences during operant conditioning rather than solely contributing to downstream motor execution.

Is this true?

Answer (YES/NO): YES